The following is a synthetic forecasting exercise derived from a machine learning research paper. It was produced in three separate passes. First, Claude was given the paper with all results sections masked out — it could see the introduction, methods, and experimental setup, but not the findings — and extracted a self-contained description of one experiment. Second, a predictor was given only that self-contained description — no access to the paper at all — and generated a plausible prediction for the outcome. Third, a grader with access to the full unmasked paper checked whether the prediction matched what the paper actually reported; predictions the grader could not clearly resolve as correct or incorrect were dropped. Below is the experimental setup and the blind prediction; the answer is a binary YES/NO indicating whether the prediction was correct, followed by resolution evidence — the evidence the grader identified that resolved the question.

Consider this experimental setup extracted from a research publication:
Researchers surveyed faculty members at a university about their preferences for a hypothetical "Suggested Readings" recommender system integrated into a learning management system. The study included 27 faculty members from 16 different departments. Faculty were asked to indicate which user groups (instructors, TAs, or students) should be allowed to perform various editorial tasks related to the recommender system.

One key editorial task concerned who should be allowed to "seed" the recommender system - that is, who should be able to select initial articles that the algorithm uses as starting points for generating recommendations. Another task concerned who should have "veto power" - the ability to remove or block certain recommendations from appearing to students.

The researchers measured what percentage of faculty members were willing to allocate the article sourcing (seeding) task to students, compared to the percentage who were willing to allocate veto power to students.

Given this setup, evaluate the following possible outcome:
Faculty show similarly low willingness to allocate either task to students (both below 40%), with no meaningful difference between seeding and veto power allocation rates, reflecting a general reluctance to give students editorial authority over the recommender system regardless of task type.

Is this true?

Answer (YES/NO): NO